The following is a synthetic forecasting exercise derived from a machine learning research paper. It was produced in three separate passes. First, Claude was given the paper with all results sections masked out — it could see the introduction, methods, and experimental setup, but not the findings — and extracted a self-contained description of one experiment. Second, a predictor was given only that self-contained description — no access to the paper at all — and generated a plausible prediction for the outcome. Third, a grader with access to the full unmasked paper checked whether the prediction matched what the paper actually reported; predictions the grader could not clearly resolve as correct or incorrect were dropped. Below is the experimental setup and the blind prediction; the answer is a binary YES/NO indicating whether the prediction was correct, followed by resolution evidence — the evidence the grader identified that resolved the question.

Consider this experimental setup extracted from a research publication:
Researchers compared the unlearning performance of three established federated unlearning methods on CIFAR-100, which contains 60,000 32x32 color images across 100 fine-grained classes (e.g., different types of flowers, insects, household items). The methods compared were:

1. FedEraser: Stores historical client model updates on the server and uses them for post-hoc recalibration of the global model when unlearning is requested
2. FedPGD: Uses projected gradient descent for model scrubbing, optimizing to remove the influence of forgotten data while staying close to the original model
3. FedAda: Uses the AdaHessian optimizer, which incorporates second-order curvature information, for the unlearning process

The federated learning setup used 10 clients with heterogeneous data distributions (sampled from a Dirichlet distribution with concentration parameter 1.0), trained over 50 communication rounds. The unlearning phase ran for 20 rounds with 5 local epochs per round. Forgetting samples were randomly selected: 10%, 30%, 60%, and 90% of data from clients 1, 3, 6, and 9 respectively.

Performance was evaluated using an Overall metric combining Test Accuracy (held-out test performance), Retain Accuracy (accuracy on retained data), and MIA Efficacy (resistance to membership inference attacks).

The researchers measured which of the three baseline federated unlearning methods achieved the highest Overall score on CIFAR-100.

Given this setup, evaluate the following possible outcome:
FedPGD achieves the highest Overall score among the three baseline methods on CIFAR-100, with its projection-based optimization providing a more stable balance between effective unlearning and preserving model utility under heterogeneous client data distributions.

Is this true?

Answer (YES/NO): NO